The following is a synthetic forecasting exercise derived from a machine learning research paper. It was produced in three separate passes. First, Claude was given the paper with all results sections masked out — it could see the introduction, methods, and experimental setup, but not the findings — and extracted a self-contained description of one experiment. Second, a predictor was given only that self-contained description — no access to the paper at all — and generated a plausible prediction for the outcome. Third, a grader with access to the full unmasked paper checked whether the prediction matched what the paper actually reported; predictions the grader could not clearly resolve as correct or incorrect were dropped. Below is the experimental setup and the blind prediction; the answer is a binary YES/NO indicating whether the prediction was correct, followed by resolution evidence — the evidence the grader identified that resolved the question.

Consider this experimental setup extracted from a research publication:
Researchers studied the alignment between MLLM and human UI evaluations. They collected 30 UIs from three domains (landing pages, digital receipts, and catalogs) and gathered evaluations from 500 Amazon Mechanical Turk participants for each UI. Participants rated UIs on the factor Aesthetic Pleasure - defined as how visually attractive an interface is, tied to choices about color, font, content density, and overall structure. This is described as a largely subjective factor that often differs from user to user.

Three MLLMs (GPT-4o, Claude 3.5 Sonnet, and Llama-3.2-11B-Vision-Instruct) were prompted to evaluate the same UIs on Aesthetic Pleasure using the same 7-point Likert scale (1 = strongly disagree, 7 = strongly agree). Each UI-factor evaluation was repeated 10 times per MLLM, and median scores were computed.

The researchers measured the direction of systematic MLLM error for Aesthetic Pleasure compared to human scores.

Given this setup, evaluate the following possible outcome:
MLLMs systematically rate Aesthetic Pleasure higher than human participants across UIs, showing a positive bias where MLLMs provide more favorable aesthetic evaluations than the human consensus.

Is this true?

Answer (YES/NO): NO